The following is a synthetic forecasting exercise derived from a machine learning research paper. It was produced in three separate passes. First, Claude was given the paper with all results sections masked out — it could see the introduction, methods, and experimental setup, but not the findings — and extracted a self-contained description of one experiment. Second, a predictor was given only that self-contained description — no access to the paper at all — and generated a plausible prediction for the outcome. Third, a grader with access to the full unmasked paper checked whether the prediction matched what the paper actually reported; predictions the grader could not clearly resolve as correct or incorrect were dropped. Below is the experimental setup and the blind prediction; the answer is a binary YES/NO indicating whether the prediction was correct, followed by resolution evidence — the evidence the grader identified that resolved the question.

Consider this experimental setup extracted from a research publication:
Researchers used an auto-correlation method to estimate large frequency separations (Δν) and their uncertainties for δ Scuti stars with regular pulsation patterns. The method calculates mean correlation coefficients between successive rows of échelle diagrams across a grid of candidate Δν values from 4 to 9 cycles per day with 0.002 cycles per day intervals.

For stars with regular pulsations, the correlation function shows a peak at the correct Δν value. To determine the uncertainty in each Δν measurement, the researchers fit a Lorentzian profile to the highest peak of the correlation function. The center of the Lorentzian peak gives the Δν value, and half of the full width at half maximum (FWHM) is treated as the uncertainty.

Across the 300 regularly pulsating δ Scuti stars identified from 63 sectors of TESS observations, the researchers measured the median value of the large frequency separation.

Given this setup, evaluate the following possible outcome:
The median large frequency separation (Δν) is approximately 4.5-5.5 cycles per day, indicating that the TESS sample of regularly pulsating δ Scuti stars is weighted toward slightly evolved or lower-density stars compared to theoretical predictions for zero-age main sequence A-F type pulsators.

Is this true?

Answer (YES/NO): NO